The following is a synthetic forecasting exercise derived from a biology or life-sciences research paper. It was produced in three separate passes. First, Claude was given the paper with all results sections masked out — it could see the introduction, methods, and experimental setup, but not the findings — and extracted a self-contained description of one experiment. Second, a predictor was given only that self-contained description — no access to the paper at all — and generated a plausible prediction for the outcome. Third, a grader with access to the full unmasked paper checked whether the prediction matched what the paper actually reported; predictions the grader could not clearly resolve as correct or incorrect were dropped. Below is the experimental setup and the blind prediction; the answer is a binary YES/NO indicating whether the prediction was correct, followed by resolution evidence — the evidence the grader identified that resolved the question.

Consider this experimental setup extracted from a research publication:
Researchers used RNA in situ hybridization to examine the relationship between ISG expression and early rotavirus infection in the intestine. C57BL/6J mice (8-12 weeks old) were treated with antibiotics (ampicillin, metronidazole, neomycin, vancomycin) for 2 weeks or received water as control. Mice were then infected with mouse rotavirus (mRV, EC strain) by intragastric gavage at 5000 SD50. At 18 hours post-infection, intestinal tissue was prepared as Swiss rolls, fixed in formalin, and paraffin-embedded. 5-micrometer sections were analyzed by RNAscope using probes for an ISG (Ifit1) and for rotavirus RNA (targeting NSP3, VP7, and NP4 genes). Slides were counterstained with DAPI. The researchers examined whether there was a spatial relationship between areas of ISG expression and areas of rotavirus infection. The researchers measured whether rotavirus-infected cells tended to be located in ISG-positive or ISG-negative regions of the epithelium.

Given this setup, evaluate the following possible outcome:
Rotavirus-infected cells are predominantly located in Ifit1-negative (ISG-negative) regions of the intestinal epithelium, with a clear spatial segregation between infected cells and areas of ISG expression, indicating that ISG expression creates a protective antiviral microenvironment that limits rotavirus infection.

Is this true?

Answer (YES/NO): YES